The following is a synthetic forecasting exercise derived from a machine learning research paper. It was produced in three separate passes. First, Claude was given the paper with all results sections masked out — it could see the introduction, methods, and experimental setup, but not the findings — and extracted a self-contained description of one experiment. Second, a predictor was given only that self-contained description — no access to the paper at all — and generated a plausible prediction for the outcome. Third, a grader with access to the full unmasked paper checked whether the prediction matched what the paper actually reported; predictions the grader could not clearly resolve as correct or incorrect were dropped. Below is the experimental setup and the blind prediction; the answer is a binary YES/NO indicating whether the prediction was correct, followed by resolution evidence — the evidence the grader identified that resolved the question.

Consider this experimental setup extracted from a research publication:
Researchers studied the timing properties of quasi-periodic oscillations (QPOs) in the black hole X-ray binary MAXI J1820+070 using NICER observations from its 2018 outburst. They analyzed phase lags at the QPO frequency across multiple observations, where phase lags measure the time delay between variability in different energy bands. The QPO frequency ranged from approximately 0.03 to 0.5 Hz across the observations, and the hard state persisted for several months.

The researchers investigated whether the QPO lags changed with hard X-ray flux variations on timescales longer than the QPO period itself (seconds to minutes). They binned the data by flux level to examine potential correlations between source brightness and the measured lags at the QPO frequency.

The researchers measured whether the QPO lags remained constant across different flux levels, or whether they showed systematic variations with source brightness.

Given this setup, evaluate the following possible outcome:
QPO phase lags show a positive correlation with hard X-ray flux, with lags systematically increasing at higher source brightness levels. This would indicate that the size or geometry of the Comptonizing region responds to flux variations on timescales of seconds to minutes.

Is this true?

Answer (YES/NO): NO